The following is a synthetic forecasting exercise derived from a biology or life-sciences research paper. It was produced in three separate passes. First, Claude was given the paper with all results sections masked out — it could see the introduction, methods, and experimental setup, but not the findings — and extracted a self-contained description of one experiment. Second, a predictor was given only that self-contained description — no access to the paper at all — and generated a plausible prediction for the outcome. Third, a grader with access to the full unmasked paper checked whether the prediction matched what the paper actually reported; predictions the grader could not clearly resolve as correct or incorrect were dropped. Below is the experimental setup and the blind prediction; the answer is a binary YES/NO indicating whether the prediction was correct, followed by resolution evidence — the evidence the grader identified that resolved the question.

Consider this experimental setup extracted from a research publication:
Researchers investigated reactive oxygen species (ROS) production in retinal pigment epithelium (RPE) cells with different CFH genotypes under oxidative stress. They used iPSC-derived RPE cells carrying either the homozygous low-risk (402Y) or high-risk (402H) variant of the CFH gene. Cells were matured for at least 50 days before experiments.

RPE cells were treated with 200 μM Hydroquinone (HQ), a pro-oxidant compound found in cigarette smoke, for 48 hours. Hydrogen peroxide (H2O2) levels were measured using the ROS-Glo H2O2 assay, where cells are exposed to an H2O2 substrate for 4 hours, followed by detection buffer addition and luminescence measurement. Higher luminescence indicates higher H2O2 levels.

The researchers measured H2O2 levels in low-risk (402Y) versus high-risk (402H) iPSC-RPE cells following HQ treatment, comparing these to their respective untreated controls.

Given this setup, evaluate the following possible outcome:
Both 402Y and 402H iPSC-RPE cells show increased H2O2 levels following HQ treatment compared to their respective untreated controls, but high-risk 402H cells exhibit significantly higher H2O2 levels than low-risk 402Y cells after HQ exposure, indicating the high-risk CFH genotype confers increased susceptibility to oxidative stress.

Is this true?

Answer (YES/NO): NO